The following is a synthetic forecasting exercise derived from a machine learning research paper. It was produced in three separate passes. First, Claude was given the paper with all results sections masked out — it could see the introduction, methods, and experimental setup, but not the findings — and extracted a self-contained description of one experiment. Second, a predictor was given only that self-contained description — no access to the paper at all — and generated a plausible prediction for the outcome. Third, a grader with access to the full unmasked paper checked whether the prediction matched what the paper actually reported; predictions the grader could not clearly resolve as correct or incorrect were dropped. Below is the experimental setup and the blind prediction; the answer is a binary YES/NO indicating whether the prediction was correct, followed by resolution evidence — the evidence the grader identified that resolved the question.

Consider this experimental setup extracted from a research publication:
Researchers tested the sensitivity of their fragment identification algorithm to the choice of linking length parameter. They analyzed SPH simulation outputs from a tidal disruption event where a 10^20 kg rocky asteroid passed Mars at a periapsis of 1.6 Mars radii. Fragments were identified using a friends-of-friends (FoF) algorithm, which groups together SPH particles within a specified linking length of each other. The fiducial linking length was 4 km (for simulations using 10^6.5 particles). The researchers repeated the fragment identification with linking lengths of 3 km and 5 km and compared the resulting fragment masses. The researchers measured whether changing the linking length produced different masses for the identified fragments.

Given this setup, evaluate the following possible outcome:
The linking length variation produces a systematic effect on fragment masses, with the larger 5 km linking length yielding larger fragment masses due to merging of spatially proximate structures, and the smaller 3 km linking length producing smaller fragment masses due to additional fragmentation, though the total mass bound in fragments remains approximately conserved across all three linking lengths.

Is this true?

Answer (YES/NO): NO